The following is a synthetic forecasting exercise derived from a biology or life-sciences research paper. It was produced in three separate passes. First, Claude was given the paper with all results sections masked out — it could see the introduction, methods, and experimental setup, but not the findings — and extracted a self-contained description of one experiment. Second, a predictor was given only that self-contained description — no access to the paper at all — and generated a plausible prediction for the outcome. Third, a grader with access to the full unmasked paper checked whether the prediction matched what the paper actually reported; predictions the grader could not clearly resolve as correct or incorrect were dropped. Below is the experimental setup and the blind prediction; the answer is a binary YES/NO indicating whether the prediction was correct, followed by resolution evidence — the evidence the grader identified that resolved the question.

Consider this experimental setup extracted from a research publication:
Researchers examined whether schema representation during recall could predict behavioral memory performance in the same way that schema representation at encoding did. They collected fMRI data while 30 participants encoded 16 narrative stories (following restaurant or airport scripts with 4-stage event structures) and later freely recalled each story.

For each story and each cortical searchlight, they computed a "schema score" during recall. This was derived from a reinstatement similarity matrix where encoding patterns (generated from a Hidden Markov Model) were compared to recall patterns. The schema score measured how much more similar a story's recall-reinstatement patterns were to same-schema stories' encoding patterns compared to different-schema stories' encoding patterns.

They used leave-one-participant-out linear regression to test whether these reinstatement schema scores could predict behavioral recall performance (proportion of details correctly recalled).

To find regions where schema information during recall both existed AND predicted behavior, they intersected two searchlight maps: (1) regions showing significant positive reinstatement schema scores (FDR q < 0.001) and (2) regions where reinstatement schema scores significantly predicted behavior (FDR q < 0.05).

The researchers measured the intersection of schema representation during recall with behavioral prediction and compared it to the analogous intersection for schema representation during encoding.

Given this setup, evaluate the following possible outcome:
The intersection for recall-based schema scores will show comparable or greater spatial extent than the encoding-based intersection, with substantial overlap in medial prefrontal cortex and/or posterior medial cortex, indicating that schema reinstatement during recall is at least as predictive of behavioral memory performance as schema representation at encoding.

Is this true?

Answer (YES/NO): NO